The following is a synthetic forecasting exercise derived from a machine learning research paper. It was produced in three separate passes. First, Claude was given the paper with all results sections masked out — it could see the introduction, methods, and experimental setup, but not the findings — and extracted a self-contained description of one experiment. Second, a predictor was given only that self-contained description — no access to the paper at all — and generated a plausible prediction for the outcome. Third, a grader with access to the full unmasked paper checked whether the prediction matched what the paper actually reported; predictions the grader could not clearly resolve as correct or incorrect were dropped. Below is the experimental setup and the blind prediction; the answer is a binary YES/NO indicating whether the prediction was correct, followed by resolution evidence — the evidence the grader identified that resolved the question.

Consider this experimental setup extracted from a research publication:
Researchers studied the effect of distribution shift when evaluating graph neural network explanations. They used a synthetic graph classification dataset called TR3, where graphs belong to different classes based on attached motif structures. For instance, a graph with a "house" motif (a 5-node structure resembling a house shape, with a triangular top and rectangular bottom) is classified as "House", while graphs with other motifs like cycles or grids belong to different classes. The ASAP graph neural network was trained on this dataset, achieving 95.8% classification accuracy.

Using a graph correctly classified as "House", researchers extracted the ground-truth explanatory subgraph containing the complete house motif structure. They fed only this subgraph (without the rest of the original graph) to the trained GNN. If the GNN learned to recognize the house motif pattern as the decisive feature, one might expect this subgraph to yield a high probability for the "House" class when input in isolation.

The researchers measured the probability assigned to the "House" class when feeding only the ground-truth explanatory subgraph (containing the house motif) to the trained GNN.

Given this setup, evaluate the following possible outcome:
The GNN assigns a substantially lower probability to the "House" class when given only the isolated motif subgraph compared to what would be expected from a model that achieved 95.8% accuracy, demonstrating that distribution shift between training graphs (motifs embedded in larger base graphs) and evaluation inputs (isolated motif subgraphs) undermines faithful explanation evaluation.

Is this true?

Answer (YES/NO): YES